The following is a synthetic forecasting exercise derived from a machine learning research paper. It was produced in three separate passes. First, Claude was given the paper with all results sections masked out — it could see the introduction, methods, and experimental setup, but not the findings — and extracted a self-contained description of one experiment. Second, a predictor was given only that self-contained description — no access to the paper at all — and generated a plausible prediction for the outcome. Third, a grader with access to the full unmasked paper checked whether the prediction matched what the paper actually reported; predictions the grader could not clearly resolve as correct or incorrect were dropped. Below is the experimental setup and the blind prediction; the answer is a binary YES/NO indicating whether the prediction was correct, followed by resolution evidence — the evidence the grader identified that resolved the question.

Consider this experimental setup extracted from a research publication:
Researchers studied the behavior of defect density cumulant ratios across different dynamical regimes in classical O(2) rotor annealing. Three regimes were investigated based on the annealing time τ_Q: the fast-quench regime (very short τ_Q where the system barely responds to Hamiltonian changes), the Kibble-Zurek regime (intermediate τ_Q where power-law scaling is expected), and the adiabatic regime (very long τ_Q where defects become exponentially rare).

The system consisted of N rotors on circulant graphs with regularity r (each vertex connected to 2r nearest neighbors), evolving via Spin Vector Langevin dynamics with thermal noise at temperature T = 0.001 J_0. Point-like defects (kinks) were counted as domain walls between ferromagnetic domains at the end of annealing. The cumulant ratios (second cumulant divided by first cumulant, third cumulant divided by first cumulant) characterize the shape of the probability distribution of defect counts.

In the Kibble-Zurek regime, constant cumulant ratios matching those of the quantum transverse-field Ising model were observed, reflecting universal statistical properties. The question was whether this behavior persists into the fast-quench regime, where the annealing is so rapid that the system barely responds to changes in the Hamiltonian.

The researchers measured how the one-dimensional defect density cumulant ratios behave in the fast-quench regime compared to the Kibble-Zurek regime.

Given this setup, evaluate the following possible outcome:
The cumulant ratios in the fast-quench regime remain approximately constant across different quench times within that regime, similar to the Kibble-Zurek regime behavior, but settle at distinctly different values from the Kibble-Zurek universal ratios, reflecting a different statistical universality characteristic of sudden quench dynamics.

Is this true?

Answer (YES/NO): NO